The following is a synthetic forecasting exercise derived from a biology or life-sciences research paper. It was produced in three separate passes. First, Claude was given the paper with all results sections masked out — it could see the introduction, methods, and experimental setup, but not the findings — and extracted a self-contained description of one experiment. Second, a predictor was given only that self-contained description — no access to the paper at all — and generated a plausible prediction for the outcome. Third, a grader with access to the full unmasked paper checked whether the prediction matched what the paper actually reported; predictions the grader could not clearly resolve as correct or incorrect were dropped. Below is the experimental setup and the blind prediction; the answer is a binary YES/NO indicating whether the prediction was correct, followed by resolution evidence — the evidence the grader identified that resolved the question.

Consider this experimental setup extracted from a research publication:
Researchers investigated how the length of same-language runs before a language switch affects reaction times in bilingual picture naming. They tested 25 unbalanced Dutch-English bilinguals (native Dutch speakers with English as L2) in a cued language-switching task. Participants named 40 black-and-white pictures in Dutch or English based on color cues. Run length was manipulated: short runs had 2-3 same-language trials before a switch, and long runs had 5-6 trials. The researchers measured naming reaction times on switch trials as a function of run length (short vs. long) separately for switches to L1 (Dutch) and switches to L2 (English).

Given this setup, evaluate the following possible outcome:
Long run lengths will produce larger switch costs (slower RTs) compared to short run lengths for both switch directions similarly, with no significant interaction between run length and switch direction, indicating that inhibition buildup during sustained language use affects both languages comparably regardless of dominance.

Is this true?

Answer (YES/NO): NO